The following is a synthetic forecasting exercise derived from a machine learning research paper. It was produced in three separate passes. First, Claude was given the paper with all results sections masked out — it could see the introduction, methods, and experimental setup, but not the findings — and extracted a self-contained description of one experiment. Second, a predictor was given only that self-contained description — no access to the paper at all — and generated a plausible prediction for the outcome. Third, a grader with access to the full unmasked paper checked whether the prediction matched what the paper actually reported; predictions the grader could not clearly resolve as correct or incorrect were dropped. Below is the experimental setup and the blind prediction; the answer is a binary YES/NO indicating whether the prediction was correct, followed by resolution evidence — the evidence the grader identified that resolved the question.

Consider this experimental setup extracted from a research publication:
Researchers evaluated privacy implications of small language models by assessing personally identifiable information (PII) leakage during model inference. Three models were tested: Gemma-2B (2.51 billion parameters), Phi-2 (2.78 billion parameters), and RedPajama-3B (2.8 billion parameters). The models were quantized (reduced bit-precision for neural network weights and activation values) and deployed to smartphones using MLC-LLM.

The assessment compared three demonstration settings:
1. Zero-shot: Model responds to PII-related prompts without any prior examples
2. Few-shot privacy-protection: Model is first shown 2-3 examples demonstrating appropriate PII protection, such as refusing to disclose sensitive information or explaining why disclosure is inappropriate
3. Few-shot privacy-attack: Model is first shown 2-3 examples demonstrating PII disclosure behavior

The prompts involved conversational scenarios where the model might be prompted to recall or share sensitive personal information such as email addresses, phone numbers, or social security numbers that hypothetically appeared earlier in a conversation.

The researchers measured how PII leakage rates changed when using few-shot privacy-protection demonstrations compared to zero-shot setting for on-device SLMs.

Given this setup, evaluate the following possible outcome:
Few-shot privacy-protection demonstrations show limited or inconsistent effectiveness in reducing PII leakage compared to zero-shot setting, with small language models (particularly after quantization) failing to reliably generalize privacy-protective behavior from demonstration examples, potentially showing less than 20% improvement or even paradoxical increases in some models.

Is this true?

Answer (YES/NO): NO